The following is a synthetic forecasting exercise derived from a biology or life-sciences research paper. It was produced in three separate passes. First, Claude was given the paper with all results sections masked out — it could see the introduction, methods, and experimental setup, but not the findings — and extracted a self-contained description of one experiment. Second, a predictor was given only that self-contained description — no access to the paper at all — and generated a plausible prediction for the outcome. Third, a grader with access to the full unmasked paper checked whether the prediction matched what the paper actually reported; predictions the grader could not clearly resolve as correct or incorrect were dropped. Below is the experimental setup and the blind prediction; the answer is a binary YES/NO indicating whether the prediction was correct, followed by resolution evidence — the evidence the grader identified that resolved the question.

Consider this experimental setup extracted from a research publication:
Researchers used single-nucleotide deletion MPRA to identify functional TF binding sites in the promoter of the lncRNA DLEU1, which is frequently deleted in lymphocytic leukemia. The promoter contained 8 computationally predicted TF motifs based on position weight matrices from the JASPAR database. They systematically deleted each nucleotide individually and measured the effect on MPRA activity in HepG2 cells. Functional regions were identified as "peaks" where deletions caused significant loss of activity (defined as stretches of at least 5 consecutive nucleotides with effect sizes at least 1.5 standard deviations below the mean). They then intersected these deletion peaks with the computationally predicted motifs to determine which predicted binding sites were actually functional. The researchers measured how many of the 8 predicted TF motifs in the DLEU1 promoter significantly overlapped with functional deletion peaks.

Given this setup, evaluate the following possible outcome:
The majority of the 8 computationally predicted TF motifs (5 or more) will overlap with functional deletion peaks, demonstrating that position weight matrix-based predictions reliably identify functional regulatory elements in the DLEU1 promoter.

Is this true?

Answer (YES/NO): NO